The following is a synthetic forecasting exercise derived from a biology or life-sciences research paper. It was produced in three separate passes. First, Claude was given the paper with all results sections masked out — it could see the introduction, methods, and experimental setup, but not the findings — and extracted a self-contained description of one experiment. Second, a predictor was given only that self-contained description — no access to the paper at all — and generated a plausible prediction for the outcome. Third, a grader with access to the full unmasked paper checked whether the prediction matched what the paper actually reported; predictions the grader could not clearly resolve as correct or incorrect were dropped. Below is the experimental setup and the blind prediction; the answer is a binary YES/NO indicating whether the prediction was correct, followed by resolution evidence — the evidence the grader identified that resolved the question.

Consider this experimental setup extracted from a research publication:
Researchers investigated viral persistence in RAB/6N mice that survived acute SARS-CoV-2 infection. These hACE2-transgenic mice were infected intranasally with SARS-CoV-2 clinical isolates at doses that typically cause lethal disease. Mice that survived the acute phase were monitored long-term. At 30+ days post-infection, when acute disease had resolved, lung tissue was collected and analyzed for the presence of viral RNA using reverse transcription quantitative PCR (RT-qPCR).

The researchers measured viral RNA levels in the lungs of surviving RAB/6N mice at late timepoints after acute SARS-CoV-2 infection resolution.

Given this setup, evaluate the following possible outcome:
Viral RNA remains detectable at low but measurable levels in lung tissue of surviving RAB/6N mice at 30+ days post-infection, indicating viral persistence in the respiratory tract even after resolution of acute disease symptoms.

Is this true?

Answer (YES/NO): YES